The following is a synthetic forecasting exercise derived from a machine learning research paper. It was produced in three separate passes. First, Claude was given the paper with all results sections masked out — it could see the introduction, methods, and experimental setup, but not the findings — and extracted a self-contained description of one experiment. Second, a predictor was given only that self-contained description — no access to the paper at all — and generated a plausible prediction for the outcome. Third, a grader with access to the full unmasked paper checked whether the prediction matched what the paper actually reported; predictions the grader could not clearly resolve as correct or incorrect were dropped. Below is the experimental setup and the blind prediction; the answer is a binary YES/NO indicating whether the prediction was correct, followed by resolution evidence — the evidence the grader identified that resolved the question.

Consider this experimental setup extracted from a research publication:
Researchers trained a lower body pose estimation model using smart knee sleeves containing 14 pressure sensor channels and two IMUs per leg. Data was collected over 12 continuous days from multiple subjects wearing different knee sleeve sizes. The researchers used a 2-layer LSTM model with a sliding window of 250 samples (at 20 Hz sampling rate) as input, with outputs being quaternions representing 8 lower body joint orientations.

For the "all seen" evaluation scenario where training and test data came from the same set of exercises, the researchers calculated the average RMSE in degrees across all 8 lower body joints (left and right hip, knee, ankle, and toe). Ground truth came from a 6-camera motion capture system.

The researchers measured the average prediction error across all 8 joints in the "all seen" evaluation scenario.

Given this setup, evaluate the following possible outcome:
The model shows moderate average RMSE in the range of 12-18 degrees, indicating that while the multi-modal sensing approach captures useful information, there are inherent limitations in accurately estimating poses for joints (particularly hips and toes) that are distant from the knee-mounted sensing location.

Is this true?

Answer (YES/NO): NO